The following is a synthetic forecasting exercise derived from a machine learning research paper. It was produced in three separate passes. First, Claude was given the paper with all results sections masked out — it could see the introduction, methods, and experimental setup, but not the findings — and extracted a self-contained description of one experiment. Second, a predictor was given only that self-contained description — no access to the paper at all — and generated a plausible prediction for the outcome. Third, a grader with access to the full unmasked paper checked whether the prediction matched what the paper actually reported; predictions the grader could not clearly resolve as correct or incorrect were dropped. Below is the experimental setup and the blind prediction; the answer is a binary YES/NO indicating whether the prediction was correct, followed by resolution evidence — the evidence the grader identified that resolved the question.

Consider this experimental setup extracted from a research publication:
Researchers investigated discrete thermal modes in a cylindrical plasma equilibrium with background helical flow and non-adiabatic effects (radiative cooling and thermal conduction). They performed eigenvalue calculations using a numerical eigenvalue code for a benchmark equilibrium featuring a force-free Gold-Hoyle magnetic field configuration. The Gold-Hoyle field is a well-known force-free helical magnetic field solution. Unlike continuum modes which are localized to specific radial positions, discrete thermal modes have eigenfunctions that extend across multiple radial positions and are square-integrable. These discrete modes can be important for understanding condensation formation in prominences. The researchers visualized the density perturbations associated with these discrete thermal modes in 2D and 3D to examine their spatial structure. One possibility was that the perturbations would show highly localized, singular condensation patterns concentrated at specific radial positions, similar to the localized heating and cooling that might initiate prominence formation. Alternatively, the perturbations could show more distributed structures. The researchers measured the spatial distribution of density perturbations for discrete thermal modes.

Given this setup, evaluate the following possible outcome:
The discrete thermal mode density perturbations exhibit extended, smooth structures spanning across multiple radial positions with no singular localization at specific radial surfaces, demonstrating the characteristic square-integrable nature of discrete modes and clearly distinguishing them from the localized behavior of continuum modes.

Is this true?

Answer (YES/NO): YES